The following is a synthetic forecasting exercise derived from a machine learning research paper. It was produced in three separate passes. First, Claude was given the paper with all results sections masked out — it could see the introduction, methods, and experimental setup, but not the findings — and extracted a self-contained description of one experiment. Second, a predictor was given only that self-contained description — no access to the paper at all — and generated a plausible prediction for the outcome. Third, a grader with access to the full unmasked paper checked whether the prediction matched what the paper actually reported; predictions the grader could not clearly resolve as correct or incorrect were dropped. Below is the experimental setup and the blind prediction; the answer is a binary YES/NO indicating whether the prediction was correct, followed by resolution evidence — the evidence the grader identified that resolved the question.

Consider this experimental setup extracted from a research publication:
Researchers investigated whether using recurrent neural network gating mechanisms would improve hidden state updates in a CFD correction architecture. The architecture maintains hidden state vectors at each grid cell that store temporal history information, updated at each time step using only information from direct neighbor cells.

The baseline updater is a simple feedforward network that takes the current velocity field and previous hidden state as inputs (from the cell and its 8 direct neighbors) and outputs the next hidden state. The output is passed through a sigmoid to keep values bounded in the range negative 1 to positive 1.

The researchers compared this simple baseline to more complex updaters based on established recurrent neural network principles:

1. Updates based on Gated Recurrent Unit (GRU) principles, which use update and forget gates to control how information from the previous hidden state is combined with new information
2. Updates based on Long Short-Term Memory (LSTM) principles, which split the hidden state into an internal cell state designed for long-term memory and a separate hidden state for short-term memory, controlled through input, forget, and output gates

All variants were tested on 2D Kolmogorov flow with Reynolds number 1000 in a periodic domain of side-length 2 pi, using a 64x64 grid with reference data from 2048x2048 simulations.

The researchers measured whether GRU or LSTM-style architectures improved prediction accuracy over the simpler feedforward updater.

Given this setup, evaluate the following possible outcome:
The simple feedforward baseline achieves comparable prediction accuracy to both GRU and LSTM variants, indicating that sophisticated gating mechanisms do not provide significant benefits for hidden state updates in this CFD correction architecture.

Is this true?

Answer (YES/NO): YES